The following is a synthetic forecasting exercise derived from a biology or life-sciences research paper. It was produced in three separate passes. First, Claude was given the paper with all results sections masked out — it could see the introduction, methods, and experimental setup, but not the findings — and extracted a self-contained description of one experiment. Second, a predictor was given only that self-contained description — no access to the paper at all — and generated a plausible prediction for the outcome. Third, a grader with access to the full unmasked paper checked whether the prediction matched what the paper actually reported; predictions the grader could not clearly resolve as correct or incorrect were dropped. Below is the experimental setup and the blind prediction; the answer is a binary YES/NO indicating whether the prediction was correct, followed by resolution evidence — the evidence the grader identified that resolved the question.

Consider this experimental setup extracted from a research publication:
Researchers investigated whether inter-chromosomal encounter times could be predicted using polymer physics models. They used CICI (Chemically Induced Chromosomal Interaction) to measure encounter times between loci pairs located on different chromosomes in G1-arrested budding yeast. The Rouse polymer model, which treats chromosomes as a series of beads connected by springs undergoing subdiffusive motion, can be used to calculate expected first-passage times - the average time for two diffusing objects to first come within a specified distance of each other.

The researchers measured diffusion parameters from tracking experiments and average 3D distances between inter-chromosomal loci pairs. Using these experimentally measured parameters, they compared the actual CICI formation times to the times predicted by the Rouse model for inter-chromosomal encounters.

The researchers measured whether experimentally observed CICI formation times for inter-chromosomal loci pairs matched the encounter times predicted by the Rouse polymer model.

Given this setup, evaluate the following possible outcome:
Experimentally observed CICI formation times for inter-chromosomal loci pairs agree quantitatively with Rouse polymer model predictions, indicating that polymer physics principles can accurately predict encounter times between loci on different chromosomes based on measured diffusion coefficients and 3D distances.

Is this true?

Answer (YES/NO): YES